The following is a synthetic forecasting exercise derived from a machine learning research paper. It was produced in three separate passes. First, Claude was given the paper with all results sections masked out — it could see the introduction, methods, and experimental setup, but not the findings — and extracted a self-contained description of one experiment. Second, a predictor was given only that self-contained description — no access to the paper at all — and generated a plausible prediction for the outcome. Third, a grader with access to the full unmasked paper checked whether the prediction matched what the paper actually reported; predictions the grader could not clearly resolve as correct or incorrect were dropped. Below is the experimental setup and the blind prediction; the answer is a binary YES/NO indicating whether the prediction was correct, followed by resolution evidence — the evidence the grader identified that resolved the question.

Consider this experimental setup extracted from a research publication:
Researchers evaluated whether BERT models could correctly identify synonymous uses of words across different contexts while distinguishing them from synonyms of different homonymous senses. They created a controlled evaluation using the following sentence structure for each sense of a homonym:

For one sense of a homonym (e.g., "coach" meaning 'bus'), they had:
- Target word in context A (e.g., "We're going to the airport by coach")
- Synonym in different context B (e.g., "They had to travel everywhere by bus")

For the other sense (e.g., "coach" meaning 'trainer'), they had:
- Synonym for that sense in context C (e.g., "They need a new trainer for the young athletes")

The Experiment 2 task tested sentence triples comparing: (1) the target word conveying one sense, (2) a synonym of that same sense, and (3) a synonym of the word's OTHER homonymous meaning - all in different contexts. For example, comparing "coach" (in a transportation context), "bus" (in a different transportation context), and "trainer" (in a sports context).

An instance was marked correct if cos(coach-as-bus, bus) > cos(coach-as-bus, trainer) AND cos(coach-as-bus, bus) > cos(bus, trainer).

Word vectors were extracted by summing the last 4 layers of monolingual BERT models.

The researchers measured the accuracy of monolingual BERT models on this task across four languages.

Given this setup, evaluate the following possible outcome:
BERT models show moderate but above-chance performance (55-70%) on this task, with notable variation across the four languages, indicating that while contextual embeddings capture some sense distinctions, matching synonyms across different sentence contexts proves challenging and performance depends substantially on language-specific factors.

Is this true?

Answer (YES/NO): NO